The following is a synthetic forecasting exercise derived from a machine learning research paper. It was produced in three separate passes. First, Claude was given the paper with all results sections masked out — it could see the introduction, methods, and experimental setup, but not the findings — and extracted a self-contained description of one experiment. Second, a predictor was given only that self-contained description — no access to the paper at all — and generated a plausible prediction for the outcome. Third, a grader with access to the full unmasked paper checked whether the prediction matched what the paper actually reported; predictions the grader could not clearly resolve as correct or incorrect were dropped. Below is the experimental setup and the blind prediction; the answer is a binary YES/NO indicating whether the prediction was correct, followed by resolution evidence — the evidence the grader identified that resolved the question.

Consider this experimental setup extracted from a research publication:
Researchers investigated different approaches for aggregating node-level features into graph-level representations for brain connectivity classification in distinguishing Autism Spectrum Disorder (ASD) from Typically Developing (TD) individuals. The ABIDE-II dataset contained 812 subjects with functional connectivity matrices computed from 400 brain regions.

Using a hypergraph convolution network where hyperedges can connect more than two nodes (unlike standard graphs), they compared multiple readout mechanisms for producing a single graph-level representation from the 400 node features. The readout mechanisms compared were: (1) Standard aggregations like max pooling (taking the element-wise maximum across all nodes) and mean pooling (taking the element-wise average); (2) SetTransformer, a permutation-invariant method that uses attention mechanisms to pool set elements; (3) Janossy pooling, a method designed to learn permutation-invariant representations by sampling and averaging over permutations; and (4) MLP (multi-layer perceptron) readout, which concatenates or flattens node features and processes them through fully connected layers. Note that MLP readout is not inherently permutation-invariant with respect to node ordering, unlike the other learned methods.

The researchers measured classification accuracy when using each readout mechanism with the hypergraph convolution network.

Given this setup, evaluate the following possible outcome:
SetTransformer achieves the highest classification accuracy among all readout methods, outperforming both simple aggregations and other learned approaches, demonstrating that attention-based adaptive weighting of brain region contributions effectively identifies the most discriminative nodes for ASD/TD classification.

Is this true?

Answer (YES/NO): NO